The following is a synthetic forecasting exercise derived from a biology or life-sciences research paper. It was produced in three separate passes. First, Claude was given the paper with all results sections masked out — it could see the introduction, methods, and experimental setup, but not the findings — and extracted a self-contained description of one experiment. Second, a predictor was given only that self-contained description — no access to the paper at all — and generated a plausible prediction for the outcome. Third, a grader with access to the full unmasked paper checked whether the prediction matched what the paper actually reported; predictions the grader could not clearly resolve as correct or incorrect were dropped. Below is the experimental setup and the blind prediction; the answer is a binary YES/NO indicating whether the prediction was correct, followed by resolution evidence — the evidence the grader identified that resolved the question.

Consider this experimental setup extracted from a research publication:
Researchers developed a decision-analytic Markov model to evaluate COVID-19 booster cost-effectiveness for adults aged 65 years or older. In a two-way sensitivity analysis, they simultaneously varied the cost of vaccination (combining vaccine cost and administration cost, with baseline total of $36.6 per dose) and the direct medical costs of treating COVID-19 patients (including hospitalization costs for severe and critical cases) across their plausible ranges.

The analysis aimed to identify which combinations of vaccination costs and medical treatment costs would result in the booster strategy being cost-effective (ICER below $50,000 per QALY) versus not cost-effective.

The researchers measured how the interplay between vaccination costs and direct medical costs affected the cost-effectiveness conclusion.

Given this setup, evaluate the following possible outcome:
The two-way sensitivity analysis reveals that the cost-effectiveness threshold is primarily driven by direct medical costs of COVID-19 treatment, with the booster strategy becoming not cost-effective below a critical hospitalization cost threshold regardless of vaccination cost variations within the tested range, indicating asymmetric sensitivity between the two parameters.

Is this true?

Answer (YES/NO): NO